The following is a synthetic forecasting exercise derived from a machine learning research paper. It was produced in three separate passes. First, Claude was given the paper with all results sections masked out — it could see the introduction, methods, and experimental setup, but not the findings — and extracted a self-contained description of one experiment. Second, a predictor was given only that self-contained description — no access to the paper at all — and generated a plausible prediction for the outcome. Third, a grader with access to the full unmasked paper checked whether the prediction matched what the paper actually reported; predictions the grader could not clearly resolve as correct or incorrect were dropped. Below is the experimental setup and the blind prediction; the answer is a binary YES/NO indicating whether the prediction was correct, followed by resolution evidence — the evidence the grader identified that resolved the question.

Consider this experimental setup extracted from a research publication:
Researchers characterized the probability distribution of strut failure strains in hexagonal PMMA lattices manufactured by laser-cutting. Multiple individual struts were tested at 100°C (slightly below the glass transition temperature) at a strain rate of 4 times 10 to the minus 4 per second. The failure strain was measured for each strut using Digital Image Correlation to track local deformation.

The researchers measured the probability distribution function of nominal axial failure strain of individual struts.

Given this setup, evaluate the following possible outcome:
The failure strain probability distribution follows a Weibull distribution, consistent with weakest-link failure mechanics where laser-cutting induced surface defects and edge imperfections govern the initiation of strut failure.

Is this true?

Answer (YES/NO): NO